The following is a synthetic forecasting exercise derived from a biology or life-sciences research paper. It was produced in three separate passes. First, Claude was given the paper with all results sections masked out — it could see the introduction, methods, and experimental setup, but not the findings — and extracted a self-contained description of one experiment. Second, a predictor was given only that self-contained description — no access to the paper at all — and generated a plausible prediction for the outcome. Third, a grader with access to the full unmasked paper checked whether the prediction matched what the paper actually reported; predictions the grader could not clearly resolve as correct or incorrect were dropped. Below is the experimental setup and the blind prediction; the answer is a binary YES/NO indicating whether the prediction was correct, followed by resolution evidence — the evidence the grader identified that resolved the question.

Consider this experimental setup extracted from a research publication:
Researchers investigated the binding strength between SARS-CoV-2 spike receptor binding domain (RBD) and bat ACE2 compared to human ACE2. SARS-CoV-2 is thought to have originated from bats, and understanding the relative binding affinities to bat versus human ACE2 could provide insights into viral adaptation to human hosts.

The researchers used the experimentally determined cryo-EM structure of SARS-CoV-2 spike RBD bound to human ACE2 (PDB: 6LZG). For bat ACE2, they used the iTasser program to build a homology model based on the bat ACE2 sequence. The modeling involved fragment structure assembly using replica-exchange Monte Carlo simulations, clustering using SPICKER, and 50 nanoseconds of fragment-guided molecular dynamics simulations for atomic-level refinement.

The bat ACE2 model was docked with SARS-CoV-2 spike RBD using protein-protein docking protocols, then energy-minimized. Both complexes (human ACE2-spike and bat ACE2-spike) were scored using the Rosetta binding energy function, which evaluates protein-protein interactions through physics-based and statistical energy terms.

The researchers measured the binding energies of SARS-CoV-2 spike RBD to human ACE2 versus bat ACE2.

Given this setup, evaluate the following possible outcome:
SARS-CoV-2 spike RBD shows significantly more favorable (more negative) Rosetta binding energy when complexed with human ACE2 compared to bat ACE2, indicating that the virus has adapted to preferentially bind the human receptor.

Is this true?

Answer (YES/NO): NO